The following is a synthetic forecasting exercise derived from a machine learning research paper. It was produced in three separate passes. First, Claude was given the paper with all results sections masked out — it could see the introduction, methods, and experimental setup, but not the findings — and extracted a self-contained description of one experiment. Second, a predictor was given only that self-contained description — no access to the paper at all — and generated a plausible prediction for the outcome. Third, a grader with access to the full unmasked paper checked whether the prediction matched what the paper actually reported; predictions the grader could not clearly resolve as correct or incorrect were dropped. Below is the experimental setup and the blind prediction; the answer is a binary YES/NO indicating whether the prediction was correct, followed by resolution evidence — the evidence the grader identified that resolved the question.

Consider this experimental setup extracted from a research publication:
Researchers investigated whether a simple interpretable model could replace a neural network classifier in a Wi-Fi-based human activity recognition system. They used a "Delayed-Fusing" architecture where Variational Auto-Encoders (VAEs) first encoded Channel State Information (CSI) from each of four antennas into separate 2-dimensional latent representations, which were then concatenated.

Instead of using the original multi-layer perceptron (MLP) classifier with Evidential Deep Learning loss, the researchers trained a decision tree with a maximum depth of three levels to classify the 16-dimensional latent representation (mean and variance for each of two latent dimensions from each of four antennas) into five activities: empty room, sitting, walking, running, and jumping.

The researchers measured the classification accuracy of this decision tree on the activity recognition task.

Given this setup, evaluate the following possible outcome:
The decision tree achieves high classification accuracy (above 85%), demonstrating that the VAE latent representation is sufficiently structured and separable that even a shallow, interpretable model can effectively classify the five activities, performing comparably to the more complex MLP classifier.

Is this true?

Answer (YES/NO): YES